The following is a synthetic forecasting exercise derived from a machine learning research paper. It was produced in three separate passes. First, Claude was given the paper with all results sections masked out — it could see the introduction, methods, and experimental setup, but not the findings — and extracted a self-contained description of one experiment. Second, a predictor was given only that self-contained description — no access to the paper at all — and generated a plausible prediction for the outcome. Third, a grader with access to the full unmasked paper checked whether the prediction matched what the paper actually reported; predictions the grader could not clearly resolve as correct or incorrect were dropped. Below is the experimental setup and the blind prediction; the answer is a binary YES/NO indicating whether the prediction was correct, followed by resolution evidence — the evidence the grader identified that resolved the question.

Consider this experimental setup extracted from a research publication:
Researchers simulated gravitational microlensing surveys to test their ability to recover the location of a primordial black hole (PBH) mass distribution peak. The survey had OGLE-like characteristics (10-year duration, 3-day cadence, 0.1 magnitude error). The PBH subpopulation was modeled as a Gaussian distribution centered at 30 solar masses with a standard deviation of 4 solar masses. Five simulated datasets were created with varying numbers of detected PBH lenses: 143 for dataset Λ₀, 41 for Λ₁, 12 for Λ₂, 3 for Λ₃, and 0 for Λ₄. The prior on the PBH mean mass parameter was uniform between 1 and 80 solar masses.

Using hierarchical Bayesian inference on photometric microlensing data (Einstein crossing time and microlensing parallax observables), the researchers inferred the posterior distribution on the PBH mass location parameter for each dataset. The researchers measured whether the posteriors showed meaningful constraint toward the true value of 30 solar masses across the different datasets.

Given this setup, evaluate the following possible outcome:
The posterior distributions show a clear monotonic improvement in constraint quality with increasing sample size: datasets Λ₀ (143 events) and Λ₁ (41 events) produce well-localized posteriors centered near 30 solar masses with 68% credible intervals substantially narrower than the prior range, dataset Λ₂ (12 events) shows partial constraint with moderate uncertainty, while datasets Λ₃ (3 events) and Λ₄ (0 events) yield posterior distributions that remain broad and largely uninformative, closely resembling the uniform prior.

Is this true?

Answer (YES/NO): NO